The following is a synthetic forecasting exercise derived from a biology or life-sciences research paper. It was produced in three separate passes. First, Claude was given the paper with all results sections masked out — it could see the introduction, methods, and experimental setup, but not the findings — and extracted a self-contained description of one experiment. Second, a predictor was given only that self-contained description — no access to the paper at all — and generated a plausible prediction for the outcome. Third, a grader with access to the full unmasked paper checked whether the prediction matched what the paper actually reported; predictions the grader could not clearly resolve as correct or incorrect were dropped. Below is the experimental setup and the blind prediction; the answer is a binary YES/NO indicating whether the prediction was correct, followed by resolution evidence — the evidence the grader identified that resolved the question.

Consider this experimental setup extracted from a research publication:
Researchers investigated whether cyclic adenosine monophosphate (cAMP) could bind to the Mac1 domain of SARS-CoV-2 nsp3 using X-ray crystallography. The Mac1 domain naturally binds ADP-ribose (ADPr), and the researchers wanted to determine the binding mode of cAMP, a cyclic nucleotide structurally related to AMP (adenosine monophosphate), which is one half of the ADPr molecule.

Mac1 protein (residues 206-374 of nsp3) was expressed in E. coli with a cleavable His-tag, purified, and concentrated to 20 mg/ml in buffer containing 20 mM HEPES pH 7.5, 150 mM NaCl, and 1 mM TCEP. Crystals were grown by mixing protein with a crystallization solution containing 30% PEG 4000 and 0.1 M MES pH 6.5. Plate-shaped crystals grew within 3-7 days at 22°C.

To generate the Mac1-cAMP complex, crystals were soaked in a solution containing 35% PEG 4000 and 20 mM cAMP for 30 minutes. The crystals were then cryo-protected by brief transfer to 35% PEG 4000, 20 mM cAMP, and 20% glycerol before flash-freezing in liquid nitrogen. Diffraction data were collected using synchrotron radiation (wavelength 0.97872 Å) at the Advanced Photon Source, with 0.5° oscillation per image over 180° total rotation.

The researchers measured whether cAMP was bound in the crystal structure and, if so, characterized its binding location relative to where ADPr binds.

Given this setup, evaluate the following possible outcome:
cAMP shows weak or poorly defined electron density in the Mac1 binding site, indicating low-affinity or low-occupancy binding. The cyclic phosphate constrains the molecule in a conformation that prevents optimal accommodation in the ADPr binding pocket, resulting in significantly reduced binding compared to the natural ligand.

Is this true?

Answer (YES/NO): NO